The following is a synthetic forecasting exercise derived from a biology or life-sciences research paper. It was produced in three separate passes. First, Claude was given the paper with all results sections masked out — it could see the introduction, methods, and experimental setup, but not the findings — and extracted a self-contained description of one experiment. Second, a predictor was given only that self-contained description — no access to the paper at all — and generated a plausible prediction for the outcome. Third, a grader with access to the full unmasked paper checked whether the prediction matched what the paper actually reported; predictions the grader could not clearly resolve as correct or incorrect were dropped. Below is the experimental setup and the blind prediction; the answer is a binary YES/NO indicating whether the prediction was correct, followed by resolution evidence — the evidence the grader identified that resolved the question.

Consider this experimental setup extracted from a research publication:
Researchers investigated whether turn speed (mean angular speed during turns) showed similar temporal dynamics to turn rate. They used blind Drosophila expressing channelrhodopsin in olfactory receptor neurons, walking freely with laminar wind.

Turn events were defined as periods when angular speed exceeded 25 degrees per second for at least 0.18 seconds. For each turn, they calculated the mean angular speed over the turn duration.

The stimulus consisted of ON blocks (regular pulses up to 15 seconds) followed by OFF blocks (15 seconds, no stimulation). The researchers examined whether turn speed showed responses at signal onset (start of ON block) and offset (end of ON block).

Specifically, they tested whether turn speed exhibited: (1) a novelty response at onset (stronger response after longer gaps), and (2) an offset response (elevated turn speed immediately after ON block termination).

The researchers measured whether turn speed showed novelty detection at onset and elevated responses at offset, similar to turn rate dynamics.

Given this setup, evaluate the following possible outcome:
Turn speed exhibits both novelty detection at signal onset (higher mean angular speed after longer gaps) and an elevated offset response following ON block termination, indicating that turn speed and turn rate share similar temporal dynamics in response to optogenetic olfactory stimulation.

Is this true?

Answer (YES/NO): YES